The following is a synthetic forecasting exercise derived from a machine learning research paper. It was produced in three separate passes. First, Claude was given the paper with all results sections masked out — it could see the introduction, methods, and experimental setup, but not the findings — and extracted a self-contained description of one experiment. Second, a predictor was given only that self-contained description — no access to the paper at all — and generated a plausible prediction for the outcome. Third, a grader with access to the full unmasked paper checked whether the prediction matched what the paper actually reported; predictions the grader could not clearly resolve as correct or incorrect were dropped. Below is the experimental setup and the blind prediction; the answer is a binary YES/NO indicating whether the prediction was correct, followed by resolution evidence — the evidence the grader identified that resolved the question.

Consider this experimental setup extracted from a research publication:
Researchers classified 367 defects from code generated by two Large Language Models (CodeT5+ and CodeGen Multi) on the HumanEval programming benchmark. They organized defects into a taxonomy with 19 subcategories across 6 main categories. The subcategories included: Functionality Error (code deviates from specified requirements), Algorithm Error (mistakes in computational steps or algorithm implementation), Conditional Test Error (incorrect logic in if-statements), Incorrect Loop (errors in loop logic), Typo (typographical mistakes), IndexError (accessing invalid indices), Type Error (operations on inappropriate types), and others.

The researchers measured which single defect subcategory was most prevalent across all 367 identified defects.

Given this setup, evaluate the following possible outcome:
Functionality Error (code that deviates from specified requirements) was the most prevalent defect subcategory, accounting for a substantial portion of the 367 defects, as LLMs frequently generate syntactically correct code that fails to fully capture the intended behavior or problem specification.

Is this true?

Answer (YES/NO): YES